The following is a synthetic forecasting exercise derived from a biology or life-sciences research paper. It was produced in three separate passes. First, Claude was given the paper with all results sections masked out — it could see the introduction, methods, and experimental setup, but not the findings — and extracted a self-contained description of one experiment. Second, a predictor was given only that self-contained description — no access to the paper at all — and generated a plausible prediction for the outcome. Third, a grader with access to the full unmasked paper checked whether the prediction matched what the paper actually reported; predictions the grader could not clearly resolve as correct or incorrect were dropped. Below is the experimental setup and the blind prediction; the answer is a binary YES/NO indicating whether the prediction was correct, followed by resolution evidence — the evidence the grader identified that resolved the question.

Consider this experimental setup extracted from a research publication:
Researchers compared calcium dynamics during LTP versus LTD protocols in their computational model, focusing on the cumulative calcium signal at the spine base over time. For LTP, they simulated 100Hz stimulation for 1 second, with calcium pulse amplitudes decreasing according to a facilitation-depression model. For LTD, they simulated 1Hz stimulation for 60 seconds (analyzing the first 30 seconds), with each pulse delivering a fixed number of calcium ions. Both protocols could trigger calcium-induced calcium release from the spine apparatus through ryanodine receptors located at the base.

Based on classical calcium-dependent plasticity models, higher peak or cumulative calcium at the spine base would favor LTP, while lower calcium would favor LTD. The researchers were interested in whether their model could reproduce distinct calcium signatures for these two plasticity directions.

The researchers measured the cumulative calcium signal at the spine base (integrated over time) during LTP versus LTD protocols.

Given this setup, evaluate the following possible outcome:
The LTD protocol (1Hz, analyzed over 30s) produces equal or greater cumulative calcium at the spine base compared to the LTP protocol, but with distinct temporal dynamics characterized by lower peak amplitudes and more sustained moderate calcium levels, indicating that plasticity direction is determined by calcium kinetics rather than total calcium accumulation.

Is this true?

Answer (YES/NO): NO